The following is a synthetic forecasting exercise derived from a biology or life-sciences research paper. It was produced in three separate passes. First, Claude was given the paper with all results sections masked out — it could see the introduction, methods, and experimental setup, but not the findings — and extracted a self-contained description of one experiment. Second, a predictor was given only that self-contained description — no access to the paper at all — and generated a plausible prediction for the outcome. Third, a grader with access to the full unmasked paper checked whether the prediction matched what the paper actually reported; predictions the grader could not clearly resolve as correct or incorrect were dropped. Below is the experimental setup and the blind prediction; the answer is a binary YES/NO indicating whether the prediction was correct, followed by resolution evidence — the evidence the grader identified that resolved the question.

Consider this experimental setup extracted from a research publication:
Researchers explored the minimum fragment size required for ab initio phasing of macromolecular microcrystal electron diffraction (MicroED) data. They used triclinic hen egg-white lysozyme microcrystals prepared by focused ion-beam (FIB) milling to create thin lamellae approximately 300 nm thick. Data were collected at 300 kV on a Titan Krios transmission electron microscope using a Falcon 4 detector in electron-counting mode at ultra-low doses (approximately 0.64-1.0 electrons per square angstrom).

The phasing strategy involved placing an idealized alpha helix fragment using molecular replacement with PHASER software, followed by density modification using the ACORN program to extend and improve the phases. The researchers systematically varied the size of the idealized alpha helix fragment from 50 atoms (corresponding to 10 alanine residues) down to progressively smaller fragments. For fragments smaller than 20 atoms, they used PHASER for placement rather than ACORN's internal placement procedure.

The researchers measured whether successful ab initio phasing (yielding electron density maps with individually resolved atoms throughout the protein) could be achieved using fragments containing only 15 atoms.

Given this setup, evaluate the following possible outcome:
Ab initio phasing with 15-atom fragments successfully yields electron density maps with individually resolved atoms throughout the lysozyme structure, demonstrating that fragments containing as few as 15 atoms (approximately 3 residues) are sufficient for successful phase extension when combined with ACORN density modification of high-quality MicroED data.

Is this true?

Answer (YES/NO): YES